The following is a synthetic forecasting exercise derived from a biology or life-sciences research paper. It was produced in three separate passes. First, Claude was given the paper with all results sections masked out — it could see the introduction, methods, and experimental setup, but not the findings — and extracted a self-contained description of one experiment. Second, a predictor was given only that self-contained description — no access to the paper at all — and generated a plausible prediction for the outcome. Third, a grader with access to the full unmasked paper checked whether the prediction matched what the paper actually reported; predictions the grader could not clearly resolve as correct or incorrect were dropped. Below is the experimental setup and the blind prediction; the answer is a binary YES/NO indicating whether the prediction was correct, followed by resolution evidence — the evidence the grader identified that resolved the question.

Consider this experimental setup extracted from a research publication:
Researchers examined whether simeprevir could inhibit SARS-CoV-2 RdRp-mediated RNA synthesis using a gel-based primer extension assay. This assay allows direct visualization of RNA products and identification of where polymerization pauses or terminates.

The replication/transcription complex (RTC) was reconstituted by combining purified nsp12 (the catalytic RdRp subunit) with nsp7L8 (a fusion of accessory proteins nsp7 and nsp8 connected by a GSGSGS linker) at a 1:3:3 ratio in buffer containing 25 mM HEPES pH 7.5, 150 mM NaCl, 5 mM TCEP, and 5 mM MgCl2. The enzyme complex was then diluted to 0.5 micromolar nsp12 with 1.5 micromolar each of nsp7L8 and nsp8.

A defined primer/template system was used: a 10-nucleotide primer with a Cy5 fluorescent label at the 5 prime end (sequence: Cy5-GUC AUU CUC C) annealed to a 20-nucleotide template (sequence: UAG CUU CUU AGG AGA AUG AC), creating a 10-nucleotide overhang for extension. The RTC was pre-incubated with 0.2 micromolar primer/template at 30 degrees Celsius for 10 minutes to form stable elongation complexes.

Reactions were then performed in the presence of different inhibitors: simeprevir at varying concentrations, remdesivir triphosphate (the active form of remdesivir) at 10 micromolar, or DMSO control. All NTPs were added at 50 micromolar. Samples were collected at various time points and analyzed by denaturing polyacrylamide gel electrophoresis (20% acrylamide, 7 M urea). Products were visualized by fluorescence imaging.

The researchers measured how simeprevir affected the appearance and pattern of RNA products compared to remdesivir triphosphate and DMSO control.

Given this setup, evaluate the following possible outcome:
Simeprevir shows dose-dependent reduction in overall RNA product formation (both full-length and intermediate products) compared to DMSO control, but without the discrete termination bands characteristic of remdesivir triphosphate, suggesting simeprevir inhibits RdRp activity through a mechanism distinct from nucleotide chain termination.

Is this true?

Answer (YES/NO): NO